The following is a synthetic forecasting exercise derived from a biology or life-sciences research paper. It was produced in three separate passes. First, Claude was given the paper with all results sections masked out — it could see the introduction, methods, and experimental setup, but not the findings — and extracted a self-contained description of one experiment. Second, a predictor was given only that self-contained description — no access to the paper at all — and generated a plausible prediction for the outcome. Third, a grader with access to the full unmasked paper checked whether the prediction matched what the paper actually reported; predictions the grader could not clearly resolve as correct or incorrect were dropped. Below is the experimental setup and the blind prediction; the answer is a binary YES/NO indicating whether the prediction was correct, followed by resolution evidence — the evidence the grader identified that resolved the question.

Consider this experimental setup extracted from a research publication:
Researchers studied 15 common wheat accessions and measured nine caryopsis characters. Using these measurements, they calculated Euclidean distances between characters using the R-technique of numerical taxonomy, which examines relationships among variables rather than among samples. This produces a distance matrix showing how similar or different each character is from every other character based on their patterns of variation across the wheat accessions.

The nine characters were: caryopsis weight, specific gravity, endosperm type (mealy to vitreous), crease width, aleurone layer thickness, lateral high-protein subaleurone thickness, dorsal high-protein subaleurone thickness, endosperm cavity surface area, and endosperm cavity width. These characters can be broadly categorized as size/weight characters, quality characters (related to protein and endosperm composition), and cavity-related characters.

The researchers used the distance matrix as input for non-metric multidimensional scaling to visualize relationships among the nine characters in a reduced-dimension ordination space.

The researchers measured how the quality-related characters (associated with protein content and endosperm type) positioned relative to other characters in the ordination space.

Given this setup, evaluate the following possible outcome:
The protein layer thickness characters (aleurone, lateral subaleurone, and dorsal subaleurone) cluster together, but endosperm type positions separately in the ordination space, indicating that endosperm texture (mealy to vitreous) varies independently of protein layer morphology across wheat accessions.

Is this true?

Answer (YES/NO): NO